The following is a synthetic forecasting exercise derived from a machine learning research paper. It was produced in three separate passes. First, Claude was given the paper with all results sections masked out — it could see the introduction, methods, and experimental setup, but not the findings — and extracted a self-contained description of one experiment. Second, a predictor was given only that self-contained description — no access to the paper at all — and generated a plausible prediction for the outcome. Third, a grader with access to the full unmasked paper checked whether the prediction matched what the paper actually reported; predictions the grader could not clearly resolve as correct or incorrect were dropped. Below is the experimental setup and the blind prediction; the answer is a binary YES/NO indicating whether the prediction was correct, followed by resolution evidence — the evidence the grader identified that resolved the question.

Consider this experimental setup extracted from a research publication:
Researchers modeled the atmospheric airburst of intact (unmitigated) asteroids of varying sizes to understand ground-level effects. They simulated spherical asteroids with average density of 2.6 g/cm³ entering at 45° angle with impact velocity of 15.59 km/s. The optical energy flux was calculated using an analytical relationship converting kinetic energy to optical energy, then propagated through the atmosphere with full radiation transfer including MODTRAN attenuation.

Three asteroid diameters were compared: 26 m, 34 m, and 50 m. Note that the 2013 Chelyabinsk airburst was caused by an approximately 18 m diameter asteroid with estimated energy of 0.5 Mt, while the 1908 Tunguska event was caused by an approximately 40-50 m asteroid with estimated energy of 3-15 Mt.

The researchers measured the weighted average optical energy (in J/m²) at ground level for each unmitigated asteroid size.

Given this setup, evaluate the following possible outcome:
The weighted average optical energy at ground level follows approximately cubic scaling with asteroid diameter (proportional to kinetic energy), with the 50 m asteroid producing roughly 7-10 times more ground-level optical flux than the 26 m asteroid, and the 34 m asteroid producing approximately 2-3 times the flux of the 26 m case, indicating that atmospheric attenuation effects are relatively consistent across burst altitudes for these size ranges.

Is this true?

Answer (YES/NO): NO